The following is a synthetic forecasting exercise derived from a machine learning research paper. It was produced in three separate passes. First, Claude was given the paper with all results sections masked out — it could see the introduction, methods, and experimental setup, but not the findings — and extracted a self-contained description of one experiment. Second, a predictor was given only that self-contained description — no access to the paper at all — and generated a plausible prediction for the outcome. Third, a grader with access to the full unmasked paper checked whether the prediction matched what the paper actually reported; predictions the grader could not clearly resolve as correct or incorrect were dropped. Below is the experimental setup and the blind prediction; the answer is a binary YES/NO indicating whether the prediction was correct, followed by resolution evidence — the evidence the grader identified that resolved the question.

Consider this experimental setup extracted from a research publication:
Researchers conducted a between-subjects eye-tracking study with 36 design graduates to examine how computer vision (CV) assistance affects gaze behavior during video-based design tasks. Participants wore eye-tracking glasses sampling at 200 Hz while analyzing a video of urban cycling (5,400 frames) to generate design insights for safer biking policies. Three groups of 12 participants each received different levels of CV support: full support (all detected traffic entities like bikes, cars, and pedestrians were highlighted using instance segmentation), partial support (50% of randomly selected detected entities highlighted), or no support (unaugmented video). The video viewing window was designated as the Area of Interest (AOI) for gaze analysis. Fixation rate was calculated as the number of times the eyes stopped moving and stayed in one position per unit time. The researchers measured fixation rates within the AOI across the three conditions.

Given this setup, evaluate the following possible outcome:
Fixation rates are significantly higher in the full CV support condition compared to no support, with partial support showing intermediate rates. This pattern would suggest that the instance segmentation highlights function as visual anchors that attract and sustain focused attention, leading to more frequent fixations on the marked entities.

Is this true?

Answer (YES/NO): YES